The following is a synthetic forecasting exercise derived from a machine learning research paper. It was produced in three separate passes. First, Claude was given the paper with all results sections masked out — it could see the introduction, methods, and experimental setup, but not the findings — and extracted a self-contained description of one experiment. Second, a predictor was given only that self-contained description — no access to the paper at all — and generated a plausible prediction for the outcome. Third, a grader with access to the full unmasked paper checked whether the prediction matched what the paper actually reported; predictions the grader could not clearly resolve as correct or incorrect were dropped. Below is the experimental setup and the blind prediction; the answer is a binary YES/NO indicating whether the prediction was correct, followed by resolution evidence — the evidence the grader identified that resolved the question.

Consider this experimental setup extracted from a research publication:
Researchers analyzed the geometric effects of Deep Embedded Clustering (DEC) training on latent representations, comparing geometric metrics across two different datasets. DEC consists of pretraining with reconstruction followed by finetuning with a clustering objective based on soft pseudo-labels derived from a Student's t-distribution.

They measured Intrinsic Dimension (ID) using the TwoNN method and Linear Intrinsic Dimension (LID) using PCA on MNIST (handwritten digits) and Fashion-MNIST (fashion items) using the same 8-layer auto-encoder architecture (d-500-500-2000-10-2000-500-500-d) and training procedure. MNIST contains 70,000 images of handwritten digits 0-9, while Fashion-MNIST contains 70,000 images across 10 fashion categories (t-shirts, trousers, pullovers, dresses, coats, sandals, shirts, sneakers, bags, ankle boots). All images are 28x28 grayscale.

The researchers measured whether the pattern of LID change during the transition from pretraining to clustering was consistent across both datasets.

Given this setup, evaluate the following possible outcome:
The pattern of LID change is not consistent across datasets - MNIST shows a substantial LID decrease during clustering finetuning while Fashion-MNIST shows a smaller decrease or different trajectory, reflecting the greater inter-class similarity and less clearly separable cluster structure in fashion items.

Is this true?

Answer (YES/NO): NO